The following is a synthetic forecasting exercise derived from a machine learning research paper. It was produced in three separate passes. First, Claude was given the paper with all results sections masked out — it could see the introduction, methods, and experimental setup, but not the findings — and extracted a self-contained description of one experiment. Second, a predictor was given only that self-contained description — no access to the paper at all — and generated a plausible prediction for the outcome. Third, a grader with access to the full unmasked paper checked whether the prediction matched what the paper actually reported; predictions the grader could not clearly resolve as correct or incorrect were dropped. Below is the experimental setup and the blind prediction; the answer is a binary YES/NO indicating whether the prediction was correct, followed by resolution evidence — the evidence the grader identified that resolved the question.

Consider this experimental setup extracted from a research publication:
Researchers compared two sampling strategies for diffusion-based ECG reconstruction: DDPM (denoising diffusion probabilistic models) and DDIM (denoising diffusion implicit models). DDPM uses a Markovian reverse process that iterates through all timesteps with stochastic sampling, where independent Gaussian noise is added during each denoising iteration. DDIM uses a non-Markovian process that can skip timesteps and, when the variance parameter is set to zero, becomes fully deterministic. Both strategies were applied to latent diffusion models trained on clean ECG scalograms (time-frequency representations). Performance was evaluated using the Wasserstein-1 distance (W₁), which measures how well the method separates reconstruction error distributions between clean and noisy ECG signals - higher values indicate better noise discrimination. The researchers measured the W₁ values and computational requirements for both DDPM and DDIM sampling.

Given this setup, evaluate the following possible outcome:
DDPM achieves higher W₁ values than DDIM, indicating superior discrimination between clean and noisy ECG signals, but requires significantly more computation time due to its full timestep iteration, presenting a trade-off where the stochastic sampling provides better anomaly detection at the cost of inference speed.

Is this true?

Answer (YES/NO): NO